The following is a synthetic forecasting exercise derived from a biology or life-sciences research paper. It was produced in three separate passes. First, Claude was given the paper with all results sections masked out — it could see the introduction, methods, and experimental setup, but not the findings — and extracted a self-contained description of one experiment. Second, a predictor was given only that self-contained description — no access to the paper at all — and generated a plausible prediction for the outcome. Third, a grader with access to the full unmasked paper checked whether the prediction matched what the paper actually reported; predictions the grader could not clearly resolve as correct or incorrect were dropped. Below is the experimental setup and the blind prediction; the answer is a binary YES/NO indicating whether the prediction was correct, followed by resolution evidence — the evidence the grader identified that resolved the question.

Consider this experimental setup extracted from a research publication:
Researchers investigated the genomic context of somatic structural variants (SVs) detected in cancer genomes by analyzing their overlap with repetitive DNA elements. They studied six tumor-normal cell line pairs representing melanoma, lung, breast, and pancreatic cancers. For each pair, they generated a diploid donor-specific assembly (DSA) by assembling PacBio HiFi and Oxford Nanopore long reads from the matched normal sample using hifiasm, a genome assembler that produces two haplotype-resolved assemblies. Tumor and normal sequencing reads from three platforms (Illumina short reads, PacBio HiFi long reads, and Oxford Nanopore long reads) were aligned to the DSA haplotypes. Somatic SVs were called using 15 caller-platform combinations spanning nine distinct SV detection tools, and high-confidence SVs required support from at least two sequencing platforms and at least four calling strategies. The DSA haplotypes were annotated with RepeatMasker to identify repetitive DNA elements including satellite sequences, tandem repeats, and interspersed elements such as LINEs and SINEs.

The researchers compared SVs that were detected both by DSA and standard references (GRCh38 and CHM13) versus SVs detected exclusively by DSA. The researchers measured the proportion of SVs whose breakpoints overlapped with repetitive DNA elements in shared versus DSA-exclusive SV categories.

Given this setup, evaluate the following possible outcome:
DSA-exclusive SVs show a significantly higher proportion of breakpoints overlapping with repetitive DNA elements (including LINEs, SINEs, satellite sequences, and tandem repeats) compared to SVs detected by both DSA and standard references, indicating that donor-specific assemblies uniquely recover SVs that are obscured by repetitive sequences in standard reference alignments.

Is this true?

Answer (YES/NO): YES